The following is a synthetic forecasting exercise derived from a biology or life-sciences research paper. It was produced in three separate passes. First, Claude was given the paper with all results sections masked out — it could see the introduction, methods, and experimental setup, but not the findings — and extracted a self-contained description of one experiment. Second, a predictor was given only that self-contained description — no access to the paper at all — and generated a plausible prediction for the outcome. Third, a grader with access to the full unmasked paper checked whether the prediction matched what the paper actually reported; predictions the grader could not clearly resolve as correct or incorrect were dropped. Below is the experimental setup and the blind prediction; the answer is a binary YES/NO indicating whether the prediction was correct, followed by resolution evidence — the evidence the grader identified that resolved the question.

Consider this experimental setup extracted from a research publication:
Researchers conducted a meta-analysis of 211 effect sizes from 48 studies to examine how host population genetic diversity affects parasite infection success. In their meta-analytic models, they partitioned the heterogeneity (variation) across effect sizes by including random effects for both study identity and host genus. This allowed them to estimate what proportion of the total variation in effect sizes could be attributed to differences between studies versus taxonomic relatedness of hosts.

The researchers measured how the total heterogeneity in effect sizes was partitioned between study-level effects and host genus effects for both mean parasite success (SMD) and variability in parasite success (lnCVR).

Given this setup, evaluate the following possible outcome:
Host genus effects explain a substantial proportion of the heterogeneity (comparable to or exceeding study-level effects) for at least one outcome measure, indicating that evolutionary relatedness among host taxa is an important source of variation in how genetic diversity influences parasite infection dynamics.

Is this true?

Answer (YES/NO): NO